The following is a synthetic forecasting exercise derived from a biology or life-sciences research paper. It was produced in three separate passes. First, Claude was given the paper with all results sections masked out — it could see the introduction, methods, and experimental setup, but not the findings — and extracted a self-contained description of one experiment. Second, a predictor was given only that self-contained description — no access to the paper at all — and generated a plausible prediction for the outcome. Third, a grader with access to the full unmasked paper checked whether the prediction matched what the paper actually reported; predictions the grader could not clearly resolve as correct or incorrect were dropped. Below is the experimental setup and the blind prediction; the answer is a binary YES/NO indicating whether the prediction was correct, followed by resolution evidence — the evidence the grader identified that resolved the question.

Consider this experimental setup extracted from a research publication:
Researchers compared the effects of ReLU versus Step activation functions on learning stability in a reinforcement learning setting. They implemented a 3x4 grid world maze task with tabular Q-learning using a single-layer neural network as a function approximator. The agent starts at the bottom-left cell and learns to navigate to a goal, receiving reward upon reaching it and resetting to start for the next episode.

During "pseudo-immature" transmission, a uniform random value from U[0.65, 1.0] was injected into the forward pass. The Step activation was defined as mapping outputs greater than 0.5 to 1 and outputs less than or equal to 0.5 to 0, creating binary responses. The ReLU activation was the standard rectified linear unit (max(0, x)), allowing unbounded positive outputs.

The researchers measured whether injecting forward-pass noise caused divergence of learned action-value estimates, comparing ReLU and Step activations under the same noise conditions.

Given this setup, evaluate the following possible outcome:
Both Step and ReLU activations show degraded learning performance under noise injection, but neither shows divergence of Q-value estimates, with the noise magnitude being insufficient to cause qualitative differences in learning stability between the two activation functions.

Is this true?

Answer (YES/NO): NO